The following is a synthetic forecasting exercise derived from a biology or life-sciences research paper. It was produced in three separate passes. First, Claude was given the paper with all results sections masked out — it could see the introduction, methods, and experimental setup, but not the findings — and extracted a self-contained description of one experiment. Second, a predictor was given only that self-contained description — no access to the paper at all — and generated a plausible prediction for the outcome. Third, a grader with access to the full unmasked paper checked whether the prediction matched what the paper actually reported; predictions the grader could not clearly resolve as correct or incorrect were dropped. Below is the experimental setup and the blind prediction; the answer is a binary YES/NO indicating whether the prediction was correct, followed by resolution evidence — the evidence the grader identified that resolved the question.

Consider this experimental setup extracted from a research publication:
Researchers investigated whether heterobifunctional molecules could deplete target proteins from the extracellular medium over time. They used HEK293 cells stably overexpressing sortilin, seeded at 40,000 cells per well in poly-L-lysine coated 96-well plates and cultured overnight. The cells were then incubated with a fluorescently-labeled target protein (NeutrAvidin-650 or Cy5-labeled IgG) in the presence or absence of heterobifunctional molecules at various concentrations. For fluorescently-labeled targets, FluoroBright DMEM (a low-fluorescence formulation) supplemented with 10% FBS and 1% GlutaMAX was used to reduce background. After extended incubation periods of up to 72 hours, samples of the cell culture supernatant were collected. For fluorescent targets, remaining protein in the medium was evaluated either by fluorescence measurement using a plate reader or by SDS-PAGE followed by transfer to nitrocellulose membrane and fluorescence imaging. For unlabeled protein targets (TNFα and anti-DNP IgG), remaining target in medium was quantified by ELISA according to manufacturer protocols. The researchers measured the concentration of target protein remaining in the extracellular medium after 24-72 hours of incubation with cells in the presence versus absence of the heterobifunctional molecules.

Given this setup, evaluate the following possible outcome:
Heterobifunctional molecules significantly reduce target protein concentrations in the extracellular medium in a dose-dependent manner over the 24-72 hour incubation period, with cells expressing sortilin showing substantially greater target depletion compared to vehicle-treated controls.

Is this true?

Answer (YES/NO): YES